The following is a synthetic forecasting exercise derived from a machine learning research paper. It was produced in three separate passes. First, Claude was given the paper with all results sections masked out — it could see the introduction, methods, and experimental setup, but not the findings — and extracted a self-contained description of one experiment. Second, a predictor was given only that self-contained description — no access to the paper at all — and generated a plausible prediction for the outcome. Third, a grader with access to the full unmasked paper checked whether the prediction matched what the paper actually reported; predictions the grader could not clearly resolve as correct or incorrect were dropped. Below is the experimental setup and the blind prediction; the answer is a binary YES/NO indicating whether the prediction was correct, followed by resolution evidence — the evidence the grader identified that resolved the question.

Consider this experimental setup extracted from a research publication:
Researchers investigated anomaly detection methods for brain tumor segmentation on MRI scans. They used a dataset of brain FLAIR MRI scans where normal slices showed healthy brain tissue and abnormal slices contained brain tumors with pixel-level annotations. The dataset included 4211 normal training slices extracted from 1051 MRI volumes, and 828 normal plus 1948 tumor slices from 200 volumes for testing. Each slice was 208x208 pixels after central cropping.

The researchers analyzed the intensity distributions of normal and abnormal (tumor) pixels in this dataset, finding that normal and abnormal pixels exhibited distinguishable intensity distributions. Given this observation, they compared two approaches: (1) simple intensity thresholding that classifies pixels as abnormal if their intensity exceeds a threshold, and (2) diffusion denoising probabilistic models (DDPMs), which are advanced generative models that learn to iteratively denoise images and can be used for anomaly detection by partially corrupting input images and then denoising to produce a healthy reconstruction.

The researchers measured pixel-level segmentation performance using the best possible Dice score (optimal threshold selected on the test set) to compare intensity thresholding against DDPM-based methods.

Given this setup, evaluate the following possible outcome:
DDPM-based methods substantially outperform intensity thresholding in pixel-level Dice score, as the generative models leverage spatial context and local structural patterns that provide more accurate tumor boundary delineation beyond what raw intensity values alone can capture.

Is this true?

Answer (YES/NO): NO